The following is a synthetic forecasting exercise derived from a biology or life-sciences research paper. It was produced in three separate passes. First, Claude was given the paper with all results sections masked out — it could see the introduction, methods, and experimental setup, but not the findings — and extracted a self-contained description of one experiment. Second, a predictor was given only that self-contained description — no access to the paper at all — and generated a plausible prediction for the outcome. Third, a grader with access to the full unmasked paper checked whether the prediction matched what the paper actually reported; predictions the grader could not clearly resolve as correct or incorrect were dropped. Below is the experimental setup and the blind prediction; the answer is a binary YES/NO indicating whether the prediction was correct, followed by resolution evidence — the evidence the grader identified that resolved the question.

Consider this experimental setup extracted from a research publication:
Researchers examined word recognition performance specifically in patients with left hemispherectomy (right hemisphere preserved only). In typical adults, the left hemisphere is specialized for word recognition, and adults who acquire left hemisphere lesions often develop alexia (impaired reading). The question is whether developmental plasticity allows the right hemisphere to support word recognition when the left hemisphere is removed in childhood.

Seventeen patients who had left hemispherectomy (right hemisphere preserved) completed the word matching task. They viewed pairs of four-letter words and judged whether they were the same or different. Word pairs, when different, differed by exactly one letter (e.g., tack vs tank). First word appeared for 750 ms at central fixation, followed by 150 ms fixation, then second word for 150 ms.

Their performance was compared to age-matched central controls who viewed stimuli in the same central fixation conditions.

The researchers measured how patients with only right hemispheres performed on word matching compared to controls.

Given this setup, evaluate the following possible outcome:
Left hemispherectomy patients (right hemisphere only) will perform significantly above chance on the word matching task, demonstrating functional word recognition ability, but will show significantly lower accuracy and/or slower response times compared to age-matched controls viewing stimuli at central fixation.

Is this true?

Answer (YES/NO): YES